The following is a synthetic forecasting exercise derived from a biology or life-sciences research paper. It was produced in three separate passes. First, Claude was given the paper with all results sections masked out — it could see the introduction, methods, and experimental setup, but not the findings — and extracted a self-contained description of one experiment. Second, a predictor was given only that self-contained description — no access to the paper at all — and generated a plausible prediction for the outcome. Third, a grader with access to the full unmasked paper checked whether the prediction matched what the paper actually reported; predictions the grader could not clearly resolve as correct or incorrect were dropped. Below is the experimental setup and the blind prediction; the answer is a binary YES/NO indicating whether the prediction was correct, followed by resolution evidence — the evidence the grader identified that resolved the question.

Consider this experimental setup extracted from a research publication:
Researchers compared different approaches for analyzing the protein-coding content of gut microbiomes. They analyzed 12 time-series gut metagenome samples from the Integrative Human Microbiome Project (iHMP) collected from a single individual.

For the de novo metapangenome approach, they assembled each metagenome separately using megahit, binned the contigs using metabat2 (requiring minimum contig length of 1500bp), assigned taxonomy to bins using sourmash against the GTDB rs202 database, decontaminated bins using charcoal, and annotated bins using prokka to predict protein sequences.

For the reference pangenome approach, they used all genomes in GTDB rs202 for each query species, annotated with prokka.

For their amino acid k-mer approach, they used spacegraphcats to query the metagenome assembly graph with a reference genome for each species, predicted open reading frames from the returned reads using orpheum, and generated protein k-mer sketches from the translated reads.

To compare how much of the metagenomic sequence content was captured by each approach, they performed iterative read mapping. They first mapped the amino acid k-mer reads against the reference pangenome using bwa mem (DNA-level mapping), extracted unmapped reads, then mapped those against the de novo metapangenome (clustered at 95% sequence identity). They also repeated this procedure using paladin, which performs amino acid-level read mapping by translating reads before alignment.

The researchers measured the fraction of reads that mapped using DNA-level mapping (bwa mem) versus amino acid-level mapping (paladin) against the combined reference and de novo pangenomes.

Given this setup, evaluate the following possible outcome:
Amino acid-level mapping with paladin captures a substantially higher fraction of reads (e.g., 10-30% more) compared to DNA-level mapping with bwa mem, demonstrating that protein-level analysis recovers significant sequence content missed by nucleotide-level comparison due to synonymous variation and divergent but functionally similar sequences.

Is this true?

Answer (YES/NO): NO